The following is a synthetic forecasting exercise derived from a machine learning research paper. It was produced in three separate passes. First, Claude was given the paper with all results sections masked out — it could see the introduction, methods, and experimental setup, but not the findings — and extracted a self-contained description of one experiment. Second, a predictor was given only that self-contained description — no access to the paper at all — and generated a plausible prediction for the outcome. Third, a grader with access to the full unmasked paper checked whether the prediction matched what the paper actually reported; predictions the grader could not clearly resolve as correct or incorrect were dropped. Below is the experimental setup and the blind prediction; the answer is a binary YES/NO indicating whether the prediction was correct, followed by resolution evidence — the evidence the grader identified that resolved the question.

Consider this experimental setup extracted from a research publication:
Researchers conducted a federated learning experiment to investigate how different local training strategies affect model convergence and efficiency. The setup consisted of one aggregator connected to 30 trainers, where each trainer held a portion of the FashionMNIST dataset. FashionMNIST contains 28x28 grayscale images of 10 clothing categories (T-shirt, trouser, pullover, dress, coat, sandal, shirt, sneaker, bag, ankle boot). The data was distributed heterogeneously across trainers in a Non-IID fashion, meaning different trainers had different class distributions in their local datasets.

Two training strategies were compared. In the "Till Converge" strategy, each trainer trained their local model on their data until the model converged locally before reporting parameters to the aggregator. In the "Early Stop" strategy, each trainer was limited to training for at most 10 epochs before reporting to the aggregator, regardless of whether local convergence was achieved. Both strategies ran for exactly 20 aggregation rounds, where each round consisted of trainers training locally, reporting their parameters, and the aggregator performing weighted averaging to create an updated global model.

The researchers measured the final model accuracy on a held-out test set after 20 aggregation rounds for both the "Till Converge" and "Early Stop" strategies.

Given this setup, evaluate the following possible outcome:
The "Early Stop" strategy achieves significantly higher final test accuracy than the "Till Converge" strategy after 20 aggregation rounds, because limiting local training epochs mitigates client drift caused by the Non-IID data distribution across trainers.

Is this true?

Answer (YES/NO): NO